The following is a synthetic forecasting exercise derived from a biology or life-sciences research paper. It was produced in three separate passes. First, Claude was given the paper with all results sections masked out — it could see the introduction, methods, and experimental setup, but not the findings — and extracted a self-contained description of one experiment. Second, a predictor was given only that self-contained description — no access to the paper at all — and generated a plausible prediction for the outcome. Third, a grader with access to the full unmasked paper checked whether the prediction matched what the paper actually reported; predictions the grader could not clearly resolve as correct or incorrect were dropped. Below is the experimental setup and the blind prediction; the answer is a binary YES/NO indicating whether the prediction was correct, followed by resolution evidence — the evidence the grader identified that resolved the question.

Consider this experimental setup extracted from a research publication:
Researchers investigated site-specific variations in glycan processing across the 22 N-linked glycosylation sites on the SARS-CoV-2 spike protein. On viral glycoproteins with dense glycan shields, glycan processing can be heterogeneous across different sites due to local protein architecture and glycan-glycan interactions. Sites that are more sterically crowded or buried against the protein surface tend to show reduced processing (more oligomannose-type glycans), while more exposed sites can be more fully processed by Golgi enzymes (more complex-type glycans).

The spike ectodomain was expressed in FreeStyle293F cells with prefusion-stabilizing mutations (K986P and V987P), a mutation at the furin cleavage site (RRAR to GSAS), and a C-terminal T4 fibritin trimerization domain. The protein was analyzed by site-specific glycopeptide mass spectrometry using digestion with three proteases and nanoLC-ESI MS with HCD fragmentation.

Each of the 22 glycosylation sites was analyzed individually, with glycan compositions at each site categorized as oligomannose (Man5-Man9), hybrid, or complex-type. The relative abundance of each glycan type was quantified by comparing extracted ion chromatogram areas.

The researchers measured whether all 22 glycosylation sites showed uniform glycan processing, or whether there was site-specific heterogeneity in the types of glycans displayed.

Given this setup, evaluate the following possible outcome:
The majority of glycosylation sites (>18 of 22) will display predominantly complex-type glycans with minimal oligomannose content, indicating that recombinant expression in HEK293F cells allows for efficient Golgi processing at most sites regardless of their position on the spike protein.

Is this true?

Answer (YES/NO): NO